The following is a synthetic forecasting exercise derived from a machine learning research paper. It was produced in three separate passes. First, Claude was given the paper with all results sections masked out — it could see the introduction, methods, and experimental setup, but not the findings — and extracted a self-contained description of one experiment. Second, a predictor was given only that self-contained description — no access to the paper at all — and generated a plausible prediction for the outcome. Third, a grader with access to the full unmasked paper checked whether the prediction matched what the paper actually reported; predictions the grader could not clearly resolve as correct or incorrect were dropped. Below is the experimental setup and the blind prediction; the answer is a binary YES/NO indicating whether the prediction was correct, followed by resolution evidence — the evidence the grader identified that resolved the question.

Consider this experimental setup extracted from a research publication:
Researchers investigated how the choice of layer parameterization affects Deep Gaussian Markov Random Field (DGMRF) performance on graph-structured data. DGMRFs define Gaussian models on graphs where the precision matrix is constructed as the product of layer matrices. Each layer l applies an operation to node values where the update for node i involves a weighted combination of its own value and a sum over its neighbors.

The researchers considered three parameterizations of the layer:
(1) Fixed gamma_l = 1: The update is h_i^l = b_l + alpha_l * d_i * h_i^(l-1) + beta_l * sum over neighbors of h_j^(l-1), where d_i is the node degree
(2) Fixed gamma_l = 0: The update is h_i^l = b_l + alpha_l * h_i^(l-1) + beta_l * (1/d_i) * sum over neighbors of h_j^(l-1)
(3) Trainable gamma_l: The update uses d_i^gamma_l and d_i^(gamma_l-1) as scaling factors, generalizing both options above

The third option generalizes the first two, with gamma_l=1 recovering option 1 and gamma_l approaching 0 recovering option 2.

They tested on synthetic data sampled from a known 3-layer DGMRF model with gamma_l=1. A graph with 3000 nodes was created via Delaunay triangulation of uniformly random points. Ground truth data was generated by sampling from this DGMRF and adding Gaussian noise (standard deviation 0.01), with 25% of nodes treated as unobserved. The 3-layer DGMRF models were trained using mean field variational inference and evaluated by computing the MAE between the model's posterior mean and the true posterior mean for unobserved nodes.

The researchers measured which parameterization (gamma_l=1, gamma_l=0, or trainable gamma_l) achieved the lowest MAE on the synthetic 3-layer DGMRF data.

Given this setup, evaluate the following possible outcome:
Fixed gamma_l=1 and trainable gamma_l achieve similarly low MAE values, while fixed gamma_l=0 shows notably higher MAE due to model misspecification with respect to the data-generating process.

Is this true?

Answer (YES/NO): NO